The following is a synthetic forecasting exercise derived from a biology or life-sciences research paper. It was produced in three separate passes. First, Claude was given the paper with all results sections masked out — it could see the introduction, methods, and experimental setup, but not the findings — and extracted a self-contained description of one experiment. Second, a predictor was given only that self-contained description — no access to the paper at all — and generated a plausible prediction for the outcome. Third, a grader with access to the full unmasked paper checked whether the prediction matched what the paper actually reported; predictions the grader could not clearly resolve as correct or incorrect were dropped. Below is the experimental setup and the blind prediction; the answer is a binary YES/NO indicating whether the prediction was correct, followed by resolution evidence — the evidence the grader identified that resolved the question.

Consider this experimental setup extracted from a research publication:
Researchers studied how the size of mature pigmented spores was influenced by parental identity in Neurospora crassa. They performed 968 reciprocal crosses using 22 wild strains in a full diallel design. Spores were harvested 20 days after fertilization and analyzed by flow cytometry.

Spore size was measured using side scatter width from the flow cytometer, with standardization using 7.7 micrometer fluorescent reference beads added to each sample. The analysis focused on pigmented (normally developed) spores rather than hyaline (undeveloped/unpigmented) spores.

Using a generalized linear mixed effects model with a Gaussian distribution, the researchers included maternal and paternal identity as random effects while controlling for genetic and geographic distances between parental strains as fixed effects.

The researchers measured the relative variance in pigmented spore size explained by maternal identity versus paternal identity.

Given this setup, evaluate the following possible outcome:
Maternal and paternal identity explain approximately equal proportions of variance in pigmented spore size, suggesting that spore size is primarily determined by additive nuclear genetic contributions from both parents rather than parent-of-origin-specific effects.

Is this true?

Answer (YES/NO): YES